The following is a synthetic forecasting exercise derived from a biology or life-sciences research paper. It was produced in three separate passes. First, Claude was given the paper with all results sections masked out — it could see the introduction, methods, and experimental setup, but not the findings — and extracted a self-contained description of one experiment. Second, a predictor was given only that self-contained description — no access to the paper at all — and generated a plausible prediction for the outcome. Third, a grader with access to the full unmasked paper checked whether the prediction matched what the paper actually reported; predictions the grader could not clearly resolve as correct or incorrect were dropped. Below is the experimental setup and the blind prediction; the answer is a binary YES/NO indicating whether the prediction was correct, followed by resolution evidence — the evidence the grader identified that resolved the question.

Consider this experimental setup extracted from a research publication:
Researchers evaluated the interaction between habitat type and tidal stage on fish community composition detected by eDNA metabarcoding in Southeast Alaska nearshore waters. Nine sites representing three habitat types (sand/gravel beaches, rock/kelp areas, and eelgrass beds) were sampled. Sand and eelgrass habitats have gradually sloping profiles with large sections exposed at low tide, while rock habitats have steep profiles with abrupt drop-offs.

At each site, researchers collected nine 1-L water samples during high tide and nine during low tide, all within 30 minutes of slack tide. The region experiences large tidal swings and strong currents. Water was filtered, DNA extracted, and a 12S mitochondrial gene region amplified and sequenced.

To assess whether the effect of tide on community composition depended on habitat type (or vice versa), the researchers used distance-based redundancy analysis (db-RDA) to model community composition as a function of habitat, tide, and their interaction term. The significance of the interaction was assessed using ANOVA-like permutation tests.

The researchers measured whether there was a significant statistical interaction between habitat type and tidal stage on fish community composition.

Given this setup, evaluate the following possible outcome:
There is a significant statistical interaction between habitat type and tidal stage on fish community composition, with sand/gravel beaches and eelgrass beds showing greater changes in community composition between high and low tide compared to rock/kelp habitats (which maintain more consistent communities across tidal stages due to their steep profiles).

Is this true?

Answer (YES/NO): NO